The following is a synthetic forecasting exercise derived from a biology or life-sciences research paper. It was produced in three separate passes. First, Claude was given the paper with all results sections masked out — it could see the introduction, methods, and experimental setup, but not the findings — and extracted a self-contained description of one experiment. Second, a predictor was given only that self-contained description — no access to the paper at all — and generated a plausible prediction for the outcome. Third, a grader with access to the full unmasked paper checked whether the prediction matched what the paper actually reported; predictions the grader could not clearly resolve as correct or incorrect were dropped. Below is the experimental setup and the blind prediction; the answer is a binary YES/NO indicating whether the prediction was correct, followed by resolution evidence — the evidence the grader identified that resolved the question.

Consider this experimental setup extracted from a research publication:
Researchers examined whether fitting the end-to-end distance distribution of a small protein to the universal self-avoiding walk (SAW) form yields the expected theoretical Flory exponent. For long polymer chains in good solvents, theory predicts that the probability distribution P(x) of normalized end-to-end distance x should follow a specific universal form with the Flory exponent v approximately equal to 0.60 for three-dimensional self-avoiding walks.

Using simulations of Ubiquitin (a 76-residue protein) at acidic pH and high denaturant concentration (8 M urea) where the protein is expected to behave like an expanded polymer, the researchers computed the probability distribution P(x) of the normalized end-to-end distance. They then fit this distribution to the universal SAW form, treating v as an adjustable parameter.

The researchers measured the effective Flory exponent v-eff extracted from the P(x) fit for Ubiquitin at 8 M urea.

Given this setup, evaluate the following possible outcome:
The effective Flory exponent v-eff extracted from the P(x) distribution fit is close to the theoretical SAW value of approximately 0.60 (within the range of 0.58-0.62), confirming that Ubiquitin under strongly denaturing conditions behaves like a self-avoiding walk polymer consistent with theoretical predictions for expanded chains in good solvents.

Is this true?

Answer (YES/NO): NO